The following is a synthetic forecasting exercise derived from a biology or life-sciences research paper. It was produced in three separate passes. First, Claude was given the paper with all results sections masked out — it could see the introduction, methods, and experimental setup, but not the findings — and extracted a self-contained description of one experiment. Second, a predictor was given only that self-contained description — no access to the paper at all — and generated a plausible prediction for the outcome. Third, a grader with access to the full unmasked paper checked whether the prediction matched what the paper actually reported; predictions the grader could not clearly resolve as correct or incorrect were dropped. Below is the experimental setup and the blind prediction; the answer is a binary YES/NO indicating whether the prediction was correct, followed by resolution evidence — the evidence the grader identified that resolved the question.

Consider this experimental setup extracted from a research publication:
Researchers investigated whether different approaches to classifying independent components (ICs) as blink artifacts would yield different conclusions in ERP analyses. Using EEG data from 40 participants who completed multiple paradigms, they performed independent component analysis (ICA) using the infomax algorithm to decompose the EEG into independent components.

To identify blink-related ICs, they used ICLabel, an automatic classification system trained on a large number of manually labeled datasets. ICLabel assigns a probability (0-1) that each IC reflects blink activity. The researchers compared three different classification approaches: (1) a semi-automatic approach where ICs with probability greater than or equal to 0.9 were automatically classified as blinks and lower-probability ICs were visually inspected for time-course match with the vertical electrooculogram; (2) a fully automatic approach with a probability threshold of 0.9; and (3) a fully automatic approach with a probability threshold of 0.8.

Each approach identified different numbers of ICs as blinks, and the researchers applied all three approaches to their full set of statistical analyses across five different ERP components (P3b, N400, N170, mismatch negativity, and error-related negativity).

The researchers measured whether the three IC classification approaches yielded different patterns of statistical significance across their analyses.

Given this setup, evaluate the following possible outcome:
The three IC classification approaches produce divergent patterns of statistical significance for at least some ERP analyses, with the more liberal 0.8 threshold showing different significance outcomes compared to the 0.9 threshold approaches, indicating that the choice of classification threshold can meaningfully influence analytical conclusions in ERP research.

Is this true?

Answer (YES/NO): NO